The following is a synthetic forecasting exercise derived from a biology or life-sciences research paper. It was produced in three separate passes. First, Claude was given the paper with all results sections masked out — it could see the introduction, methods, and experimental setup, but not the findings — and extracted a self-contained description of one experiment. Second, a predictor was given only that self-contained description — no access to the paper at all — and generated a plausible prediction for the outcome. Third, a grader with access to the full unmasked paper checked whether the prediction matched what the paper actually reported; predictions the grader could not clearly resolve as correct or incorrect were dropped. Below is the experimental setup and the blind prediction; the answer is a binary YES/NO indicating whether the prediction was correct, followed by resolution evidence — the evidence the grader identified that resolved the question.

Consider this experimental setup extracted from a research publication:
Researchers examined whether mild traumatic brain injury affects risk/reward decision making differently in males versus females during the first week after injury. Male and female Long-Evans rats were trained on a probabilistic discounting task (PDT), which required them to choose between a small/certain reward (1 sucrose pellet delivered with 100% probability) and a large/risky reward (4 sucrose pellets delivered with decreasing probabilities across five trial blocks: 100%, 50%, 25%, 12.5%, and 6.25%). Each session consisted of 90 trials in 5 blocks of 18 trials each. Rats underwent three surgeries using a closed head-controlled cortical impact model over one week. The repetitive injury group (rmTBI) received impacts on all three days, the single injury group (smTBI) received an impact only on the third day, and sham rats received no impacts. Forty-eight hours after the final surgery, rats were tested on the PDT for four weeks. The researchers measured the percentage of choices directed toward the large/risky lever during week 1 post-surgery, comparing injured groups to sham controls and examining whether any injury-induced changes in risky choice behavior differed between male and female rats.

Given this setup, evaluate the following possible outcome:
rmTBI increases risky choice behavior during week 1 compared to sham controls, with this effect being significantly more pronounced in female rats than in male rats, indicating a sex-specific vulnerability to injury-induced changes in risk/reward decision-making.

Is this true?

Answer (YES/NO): NO